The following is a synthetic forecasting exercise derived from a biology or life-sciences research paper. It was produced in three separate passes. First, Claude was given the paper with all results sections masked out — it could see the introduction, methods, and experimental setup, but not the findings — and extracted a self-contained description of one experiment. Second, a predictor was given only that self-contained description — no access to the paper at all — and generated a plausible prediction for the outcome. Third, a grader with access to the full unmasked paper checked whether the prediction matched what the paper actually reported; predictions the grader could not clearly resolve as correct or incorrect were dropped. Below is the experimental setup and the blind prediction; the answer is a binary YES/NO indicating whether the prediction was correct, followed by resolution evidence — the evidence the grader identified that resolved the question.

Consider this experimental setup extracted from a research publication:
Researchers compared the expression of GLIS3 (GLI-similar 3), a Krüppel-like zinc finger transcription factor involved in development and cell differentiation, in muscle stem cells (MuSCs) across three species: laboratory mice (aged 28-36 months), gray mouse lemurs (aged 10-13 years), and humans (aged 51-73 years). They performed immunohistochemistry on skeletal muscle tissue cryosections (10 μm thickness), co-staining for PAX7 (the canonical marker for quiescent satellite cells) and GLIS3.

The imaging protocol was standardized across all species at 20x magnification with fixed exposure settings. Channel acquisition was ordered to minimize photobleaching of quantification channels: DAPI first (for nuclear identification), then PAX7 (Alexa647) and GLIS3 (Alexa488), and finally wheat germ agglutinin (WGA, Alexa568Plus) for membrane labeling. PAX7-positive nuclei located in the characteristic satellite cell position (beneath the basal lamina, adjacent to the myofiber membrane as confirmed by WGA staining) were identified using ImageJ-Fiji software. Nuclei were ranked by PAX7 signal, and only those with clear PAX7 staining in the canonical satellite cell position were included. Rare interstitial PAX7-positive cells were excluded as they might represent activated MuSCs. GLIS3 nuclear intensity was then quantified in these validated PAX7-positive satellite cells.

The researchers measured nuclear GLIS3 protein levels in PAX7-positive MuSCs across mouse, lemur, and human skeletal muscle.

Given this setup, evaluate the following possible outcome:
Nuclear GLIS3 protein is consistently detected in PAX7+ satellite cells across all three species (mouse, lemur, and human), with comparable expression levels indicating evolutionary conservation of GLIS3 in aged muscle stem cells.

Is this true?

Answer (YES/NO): NO